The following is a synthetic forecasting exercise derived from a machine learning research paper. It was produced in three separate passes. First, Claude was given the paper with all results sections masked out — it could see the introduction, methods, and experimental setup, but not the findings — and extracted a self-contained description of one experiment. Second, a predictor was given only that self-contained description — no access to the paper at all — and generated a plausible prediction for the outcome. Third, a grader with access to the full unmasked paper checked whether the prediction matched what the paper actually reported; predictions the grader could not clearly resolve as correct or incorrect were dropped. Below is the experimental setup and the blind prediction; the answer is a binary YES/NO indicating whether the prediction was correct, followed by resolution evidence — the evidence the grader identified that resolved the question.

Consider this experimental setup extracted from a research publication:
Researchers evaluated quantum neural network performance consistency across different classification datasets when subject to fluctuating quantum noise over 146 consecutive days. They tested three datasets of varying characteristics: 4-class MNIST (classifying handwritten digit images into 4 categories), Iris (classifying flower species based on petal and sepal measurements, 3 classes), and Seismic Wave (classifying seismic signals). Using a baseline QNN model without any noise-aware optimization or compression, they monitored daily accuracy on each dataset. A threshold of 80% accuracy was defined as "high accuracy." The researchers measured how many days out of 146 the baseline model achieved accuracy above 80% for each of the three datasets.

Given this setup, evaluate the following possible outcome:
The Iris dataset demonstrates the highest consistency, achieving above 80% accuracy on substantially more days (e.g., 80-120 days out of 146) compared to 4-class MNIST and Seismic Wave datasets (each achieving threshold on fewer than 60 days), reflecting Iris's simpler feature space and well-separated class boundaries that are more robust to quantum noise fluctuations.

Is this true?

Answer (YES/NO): NO